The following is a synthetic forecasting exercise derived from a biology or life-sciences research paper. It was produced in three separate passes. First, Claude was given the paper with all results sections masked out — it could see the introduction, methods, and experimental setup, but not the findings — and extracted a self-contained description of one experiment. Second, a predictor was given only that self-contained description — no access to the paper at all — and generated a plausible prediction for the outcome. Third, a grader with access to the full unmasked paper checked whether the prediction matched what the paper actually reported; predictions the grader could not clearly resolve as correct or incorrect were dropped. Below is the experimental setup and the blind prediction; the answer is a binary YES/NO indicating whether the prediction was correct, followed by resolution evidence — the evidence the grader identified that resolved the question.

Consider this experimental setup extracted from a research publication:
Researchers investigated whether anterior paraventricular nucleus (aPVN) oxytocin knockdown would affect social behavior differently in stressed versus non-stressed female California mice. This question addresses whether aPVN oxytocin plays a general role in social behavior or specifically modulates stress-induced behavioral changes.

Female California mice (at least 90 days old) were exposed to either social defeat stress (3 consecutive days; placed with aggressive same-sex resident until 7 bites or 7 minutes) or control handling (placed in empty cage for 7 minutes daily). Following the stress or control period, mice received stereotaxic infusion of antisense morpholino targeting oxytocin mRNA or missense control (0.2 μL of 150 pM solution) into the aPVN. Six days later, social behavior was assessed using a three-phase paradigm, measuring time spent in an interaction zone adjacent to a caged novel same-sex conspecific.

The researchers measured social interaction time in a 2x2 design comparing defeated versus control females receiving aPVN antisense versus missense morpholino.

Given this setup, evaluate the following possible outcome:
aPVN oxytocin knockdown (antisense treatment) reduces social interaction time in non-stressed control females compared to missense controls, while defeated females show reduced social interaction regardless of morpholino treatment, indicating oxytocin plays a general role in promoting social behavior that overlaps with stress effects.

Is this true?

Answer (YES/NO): NO